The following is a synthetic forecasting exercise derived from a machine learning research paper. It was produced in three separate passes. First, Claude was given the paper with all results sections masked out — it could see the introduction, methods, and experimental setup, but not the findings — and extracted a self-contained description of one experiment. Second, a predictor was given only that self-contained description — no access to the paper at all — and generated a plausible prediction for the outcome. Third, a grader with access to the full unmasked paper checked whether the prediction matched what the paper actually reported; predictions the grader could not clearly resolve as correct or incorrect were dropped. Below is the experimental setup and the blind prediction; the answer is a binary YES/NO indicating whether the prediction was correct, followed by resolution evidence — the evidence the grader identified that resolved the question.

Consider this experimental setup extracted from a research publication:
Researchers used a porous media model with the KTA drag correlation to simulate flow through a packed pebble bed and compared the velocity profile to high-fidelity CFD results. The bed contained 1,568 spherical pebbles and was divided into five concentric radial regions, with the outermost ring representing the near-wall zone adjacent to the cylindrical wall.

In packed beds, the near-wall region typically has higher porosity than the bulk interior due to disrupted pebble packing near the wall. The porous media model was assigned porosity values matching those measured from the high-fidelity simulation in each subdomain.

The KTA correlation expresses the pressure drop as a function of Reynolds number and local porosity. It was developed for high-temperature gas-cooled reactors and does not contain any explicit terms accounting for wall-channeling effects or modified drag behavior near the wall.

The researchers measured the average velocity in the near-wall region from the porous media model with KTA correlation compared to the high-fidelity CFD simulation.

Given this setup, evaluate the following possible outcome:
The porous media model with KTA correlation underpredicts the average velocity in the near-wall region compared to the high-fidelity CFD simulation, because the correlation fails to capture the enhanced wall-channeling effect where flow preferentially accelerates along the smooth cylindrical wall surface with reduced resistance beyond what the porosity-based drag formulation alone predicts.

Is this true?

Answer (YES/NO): NO